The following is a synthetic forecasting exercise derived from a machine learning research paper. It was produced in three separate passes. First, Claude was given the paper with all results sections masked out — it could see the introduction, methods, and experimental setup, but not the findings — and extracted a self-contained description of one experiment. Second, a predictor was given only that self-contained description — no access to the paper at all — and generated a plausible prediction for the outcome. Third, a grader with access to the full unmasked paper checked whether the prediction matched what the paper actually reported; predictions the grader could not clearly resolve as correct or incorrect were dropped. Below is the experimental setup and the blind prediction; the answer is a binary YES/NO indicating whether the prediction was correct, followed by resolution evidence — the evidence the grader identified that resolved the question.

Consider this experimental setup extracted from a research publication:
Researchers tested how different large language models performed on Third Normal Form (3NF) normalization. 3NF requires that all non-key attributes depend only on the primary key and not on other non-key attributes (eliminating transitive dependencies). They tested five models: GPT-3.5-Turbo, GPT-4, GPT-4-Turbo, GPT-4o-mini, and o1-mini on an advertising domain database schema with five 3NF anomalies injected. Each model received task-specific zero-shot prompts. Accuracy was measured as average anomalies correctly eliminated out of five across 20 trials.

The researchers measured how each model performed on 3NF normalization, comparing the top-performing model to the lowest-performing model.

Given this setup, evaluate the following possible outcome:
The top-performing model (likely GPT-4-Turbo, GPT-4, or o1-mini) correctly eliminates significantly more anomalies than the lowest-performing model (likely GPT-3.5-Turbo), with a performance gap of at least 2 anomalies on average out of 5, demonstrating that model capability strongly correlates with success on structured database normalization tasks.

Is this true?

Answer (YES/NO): YES